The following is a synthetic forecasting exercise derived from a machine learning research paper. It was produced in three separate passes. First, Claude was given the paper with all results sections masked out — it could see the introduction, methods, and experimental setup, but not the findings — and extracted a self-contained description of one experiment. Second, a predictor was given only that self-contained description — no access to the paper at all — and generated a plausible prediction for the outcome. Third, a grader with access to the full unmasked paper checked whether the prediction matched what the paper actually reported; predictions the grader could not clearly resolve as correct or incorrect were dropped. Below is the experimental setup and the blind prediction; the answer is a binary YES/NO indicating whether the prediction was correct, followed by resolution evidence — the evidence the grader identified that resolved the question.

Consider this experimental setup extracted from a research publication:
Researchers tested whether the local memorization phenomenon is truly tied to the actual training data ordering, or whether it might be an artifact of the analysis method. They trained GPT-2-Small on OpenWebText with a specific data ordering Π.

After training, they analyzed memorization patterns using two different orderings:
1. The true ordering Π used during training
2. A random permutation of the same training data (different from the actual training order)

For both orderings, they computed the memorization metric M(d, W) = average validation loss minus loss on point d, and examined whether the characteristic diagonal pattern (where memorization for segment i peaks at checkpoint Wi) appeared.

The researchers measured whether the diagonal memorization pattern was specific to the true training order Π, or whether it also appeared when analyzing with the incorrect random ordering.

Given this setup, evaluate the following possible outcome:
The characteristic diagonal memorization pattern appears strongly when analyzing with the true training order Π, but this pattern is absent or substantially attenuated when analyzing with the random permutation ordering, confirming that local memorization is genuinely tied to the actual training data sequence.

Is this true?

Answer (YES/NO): YES